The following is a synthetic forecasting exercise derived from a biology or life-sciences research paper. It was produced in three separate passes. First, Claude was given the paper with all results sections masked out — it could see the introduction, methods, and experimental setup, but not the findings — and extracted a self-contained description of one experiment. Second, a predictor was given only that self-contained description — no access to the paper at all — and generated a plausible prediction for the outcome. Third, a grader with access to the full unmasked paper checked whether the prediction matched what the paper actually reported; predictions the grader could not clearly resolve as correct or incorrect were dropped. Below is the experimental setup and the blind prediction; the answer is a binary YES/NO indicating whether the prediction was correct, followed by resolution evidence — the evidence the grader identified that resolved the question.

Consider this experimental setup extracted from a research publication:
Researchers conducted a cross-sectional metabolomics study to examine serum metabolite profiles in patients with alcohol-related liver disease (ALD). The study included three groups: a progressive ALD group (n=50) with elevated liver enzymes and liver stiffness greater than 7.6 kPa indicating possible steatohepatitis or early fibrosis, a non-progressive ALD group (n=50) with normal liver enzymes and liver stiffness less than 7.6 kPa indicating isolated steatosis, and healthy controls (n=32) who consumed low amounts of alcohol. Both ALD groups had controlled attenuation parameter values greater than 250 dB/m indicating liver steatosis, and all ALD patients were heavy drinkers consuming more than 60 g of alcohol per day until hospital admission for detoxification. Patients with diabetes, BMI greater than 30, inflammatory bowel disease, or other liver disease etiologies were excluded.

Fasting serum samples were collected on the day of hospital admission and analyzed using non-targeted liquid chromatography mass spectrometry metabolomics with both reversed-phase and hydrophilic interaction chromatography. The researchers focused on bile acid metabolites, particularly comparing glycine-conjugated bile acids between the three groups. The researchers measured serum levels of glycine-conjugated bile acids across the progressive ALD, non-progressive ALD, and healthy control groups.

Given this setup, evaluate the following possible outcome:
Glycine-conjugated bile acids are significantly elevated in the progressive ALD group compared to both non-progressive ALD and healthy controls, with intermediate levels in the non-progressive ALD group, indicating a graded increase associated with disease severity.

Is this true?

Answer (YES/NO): NO